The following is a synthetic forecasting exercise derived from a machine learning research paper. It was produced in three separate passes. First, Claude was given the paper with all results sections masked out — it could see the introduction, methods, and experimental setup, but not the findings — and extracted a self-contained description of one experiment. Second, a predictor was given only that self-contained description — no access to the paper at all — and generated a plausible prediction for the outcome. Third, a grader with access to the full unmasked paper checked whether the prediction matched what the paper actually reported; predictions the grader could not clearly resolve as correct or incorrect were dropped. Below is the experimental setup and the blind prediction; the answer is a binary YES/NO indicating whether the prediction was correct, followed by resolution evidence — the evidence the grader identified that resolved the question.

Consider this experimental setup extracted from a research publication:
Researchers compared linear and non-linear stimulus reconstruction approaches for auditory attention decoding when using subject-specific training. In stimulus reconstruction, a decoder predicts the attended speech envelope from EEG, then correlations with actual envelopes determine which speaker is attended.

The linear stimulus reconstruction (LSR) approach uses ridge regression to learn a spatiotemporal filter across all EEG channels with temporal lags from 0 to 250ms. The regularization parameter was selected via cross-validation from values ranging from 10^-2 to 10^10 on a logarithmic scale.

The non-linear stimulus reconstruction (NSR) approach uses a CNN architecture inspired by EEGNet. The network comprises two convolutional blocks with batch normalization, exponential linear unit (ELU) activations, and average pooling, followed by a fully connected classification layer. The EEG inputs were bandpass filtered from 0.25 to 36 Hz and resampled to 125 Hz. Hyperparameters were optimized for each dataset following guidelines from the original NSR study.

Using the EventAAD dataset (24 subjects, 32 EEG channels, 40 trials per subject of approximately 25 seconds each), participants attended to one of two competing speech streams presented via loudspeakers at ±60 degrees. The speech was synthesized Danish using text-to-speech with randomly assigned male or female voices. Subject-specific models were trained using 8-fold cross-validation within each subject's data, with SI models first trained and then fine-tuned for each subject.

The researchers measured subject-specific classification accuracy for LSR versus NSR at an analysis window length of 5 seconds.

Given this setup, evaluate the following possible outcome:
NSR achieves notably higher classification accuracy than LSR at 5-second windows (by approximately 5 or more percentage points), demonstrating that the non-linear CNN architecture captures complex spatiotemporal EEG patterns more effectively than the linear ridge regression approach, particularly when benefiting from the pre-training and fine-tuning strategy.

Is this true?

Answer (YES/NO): NO